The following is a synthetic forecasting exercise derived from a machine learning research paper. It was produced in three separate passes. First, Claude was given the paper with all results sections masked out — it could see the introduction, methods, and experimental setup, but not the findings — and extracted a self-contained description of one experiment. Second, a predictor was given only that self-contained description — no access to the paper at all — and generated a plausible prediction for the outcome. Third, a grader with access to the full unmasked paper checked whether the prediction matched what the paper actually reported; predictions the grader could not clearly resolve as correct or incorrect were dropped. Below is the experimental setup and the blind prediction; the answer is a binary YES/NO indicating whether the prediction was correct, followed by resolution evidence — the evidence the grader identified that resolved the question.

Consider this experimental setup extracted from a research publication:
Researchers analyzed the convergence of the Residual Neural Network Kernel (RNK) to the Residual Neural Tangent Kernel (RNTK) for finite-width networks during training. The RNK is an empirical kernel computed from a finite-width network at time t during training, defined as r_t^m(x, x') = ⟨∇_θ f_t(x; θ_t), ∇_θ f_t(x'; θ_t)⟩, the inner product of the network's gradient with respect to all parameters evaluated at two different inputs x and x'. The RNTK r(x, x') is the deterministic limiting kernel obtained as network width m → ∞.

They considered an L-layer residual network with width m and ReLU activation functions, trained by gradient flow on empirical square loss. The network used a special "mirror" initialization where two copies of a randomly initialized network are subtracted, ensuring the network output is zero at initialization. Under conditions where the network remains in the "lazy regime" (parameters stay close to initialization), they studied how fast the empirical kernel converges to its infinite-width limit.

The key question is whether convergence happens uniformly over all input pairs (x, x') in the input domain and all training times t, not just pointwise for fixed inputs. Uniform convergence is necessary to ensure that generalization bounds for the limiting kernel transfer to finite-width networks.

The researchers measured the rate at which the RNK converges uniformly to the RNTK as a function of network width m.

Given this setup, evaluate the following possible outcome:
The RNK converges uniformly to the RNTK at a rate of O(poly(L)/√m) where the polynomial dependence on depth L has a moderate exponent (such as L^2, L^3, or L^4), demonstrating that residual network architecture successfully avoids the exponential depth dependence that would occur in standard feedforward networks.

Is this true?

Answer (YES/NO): NO